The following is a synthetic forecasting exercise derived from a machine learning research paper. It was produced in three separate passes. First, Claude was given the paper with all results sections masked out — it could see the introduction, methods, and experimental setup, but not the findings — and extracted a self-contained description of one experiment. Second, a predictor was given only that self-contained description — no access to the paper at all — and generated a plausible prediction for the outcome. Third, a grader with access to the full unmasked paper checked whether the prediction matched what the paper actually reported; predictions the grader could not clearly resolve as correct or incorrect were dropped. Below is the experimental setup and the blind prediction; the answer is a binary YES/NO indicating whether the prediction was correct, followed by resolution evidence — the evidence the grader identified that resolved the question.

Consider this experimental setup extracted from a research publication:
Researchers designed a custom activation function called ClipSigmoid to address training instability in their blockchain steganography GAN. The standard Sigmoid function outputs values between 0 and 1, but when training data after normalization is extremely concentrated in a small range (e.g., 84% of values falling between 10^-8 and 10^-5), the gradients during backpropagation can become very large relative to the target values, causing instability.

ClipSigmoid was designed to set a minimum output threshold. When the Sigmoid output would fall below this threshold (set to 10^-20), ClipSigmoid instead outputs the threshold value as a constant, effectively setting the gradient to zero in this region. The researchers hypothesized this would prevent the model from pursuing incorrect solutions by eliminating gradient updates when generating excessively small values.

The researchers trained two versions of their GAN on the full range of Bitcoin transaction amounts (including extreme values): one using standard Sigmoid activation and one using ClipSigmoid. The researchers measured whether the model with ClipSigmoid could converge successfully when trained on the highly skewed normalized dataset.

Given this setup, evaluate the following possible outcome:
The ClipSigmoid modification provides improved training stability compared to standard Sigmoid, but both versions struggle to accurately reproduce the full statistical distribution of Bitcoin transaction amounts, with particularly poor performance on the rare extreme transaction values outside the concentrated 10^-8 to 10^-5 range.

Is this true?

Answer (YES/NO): NO